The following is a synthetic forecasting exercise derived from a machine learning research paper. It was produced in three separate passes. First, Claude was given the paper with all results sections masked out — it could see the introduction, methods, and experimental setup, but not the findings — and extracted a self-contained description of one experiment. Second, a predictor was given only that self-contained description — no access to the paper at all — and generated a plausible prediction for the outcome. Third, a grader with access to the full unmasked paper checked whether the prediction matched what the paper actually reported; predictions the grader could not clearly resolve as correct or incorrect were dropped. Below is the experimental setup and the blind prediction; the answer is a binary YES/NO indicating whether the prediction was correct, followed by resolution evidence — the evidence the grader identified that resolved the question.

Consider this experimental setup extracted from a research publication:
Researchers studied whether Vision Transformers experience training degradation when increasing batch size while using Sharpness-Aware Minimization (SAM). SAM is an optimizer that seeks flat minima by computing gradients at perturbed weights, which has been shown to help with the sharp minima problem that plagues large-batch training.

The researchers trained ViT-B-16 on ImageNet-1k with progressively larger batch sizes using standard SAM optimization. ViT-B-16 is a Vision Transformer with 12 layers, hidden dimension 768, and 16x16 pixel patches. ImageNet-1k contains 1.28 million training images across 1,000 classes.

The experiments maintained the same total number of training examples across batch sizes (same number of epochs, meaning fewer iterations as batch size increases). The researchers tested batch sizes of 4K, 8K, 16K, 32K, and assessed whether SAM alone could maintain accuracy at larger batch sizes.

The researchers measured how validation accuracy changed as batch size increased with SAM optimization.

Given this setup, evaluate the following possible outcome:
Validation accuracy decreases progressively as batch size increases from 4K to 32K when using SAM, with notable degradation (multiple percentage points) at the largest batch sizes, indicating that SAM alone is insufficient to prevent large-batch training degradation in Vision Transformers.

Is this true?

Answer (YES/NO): YES